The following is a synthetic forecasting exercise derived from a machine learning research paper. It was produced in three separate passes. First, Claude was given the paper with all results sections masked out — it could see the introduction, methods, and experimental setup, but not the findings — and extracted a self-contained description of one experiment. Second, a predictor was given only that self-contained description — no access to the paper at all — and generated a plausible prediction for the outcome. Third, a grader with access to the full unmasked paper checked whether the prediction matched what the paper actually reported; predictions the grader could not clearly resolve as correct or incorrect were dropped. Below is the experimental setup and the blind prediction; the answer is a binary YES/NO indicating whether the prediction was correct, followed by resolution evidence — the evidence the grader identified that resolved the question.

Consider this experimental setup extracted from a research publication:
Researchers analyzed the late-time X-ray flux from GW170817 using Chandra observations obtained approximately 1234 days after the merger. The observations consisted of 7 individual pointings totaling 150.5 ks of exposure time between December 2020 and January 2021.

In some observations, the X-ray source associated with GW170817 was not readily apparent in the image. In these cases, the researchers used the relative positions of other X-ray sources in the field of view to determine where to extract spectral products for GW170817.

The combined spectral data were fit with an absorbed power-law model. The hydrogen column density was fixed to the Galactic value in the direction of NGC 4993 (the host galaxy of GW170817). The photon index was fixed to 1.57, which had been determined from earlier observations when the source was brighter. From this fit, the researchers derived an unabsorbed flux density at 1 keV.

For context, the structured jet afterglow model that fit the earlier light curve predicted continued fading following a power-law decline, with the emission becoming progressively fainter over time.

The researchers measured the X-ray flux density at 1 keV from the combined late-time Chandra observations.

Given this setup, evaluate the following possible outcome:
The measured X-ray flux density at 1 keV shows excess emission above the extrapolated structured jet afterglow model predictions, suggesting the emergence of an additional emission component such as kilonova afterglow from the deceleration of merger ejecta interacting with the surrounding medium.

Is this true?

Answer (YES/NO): YES